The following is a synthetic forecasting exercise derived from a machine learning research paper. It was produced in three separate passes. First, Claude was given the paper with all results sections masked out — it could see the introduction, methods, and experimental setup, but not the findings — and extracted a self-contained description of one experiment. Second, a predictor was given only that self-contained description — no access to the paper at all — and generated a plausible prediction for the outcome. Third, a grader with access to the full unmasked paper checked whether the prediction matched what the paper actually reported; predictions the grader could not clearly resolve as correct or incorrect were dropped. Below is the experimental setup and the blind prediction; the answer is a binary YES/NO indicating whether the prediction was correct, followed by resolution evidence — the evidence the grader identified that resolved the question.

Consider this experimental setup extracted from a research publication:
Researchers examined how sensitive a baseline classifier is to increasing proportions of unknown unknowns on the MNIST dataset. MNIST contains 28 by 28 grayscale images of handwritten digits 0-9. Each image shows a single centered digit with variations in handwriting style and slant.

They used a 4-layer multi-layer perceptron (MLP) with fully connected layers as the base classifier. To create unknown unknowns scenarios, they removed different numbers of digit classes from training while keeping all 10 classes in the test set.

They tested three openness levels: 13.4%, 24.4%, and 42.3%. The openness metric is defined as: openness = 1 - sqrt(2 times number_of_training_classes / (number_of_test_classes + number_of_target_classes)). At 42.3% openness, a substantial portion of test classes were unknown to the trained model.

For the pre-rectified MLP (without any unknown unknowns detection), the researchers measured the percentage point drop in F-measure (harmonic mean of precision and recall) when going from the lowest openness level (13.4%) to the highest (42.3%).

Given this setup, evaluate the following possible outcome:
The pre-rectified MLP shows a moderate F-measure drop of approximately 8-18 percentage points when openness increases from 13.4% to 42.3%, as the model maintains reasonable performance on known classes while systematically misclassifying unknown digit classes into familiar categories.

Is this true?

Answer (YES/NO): NO